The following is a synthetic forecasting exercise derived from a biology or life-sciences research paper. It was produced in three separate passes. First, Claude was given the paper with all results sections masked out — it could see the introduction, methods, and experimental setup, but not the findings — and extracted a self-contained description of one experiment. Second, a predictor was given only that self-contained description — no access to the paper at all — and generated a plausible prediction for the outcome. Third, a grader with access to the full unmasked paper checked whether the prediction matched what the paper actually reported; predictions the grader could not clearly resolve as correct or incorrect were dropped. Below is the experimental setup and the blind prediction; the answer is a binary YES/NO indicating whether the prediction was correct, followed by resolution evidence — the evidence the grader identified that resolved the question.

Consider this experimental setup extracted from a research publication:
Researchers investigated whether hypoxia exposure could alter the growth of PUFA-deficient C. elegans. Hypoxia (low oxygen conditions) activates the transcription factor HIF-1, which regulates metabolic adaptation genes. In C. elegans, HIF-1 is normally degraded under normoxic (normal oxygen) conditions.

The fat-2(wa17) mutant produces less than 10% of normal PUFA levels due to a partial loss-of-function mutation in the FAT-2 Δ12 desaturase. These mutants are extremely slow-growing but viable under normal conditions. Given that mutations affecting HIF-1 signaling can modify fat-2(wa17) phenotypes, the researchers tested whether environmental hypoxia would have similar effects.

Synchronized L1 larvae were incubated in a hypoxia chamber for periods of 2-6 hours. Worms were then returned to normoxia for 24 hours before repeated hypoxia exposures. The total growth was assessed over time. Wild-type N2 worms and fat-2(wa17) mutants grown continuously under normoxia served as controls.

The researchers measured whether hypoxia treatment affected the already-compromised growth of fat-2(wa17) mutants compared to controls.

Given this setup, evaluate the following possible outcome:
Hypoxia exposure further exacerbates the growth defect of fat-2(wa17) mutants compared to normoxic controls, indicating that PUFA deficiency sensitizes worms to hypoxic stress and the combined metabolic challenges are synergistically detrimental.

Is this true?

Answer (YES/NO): NO